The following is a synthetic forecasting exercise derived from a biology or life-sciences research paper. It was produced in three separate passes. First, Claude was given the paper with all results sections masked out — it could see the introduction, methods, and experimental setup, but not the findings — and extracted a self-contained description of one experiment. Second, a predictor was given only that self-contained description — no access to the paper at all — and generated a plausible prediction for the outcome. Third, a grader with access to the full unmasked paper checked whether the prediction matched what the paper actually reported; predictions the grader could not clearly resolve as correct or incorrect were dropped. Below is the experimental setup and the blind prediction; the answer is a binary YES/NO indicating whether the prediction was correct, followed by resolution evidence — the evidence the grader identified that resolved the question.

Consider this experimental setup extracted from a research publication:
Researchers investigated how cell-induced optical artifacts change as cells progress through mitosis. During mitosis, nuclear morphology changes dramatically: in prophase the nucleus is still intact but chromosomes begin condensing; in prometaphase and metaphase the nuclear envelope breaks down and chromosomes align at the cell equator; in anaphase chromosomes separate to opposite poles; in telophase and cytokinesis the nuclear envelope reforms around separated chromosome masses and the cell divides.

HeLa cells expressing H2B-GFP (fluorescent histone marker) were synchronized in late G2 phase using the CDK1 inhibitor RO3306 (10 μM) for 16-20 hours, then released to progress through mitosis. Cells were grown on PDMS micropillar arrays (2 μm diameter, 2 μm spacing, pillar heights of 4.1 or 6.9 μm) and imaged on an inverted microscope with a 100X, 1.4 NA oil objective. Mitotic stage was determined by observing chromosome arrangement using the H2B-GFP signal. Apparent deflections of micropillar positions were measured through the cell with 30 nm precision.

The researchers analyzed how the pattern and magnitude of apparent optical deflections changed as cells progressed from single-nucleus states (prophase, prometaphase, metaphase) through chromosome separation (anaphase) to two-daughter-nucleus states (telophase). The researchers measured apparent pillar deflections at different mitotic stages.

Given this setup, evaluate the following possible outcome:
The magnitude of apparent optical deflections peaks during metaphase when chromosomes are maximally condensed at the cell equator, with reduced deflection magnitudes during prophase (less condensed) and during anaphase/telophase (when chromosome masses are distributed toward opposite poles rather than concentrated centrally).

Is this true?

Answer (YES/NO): YES